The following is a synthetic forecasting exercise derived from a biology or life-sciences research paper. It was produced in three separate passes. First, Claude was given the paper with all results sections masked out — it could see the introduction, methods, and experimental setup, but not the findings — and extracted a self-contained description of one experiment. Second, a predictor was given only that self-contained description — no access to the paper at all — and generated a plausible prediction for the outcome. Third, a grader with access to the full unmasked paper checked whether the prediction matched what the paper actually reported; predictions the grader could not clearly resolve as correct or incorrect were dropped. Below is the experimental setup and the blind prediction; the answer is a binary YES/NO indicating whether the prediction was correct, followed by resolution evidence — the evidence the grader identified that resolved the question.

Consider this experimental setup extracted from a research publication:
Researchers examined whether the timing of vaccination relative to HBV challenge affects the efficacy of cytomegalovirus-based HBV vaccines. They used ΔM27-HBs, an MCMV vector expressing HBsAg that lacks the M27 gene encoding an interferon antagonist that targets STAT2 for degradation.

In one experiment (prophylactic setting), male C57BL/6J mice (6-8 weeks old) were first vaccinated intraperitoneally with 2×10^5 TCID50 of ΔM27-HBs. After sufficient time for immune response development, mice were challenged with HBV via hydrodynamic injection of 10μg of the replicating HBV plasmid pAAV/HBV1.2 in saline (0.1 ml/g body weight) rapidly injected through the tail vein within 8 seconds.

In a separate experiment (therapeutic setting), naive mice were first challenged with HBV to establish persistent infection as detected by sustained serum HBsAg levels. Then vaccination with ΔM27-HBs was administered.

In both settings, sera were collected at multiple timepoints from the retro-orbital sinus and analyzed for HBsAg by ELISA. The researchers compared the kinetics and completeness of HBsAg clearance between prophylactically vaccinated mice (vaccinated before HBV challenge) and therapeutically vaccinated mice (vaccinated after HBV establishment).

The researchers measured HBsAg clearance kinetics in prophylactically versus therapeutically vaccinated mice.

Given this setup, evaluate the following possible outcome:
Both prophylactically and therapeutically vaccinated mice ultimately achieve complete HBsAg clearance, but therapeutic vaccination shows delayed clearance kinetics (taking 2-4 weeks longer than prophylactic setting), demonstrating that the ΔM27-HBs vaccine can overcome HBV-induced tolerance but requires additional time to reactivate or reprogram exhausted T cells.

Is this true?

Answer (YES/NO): NO